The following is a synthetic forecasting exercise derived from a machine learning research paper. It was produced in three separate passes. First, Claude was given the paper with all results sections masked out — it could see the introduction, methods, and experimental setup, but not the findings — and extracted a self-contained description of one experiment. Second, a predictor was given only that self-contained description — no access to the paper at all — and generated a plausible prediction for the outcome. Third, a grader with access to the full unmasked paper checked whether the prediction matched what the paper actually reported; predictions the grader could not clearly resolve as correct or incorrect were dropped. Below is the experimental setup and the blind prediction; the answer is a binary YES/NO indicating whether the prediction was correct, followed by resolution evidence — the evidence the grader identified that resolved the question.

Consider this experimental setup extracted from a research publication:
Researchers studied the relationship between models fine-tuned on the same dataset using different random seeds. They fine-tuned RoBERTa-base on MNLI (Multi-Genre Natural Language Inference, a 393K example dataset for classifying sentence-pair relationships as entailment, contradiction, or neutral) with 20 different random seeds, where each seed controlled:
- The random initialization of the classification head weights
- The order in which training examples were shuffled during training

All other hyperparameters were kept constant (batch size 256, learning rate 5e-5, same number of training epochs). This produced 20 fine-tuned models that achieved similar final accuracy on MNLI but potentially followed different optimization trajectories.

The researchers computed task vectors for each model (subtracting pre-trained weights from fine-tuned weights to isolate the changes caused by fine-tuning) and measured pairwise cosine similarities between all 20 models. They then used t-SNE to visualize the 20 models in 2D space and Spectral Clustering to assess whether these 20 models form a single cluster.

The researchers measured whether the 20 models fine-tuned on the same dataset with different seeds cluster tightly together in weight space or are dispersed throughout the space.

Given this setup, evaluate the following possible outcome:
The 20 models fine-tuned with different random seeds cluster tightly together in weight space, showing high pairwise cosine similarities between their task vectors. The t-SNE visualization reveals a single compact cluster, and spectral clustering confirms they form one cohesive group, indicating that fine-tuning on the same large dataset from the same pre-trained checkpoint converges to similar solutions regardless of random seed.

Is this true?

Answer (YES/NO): YES